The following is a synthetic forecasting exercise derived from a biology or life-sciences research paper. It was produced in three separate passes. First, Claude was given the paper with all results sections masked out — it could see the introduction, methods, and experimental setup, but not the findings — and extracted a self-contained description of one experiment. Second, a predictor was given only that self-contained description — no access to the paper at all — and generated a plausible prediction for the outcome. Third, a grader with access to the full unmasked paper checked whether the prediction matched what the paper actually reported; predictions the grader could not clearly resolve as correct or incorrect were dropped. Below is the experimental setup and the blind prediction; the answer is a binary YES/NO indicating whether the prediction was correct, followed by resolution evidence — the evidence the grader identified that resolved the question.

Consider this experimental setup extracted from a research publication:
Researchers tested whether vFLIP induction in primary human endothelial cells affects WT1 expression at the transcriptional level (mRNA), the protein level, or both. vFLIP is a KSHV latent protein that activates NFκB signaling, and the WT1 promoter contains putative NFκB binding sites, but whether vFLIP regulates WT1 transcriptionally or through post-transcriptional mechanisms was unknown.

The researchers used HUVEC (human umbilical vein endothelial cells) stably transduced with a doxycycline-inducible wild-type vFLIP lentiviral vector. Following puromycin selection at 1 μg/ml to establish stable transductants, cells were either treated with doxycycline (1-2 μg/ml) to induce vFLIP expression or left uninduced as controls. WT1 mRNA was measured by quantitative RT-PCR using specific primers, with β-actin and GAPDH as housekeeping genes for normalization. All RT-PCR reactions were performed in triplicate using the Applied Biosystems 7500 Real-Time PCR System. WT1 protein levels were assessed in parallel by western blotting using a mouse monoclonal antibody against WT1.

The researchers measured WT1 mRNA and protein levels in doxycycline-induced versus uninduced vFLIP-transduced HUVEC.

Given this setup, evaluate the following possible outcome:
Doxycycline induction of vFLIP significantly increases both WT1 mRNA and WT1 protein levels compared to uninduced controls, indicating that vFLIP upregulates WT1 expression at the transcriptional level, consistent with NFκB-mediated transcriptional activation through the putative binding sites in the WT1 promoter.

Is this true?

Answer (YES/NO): YES